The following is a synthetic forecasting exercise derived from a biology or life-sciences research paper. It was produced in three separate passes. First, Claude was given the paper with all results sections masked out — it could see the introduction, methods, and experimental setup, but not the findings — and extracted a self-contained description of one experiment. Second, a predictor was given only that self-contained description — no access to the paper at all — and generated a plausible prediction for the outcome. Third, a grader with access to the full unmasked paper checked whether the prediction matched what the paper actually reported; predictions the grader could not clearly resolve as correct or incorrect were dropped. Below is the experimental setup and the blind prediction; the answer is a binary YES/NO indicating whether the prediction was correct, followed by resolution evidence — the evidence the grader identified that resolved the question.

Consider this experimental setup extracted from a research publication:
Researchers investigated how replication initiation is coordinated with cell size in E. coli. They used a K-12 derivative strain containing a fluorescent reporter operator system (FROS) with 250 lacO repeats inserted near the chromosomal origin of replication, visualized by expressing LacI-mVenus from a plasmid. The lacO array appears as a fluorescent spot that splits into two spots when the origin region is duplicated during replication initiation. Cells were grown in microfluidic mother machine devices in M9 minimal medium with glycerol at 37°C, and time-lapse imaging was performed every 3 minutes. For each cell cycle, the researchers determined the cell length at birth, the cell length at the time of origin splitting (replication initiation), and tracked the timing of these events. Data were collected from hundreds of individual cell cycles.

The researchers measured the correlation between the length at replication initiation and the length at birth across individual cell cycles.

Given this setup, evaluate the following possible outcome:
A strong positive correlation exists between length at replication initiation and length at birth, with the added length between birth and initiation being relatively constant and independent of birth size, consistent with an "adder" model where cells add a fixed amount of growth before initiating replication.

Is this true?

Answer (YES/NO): NO